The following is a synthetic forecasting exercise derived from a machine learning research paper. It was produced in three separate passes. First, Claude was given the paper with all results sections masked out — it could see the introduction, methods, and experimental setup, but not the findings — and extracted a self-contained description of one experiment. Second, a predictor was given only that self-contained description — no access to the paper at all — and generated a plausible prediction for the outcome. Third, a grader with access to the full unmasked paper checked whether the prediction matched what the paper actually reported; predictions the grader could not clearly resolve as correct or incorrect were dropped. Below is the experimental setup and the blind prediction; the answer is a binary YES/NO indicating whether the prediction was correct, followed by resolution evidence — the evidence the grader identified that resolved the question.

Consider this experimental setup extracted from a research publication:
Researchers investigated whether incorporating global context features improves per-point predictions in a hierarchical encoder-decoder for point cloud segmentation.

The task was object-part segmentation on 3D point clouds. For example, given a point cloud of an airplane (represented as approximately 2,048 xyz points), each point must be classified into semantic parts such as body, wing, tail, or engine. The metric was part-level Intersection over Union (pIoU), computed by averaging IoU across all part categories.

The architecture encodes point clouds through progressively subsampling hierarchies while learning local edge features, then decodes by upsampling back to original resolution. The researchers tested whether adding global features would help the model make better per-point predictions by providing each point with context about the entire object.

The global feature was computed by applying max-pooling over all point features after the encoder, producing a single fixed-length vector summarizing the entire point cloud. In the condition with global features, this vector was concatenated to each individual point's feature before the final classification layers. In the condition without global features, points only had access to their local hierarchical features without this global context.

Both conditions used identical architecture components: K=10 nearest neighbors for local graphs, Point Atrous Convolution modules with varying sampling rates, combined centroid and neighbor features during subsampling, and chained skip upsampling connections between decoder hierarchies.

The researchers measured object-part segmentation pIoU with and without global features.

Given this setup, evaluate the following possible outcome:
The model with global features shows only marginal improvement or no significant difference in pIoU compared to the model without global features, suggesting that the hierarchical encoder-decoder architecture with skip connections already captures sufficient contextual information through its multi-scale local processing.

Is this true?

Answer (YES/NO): NO